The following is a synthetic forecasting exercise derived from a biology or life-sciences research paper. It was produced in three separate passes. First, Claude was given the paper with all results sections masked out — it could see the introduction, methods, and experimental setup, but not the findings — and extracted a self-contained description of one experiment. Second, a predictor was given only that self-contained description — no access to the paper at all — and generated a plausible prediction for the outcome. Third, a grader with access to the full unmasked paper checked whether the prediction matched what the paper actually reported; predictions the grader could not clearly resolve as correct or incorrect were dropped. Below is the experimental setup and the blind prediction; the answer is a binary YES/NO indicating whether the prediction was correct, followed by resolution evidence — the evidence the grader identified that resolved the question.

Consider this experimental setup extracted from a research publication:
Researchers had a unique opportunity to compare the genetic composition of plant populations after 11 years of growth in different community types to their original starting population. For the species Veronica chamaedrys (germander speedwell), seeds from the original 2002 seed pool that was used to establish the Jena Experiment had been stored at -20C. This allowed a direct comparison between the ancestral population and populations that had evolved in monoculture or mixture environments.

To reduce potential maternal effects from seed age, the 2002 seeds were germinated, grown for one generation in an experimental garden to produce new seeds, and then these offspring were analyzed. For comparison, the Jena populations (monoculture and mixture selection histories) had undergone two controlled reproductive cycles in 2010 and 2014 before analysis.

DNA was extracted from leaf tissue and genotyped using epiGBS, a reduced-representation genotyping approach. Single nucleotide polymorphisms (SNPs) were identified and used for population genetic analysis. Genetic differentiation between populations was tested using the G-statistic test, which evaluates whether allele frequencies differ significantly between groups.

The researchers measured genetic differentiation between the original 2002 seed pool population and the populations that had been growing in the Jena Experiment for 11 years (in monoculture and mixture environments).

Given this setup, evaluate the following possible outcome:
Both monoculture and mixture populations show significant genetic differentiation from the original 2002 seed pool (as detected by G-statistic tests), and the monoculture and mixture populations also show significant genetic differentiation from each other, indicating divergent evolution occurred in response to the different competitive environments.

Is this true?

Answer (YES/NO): YES